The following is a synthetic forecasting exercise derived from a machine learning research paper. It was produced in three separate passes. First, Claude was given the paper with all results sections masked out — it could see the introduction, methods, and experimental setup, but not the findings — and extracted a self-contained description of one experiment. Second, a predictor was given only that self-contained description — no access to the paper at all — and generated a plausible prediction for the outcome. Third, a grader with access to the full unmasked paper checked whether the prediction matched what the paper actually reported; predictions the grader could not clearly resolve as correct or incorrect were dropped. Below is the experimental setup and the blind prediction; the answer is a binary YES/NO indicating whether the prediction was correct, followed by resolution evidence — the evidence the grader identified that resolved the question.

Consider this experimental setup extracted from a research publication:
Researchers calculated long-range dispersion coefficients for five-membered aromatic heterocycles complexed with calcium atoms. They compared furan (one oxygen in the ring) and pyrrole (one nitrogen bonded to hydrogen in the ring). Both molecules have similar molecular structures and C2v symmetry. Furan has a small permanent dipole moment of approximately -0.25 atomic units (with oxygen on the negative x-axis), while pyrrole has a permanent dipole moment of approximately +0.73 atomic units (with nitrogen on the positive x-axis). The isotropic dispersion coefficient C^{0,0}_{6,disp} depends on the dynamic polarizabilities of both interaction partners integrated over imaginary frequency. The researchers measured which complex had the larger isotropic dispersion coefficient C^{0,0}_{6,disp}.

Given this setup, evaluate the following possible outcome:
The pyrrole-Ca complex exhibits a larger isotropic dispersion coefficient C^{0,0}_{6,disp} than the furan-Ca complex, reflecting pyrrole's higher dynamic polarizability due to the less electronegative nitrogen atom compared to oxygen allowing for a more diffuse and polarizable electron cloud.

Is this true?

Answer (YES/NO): YES